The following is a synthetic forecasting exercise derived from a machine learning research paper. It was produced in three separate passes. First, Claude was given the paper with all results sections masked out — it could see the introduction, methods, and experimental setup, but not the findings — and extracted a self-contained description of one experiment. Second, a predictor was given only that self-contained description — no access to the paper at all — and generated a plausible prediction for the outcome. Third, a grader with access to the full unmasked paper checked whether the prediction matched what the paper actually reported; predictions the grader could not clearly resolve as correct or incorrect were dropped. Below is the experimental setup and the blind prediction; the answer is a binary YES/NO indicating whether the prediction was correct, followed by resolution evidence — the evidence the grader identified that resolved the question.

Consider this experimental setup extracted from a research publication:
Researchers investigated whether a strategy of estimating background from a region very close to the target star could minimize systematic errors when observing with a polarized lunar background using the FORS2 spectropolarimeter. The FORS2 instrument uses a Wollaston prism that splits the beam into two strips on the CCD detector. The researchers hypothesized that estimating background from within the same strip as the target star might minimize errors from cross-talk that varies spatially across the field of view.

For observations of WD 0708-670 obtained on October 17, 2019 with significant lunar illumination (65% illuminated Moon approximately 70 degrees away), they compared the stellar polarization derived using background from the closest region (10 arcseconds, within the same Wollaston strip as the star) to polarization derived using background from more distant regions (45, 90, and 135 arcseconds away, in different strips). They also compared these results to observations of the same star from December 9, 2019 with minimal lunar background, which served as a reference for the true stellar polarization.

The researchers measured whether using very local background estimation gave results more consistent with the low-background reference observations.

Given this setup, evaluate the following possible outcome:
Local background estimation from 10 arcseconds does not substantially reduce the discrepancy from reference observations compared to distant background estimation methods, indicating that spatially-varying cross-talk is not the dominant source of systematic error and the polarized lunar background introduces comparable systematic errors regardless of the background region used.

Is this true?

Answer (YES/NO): NO